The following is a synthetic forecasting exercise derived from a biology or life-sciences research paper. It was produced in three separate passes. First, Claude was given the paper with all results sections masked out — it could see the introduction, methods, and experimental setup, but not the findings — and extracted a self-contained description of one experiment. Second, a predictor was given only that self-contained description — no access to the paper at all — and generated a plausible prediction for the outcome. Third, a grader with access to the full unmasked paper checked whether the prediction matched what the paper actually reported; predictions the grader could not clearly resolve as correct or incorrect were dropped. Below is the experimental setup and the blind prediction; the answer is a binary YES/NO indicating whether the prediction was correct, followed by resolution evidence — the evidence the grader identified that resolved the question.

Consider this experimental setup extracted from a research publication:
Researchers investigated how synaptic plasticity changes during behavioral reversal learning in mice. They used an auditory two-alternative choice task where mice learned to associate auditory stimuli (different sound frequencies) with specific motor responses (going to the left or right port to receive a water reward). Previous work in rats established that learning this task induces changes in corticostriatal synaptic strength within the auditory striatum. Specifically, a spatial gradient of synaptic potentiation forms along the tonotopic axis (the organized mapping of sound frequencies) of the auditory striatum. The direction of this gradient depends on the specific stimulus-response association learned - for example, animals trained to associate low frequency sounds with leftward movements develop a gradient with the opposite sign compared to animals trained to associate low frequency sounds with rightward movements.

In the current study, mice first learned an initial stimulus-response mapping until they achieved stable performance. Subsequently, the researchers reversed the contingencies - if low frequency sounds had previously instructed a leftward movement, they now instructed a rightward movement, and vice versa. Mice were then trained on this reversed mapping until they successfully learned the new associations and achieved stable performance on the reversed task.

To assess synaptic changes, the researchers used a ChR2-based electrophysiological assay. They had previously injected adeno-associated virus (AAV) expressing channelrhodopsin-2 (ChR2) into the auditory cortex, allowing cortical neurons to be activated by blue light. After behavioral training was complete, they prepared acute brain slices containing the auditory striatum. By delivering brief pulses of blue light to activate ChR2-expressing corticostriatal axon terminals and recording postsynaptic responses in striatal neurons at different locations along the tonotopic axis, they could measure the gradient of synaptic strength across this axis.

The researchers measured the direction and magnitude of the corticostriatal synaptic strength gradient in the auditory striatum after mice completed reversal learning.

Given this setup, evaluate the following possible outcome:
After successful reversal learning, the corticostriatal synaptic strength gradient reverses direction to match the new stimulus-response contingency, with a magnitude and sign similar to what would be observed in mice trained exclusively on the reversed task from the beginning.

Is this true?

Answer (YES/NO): NO